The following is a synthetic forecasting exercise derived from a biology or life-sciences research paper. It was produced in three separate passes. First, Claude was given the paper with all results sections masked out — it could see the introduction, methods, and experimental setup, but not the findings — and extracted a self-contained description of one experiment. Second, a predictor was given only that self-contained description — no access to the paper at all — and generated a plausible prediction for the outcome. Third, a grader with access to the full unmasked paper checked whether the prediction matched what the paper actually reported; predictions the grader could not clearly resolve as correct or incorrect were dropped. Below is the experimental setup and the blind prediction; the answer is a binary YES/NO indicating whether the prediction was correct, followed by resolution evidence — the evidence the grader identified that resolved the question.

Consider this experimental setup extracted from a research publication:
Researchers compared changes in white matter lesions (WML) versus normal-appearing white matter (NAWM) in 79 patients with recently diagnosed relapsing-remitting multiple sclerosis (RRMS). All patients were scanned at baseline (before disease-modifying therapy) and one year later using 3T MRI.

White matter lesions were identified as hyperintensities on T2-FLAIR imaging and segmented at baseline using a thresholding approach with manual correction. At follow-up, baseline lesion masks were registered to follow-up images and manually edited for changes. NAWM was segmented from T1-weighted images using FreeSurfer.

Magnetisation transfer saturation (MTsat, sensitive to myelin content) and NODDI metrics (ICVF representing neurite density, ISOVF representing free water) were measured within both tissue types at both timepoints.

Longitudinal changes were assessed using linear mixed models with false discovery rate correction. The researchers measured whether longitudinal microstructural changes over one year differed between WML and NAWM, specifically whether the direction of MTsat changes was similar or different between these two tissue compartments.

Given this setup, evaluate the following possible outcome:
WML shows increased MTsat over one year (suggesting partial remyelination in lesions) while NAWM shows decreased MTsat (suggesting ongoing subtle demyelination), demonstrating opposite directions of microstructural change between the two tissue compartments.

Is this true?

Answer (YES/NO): YES